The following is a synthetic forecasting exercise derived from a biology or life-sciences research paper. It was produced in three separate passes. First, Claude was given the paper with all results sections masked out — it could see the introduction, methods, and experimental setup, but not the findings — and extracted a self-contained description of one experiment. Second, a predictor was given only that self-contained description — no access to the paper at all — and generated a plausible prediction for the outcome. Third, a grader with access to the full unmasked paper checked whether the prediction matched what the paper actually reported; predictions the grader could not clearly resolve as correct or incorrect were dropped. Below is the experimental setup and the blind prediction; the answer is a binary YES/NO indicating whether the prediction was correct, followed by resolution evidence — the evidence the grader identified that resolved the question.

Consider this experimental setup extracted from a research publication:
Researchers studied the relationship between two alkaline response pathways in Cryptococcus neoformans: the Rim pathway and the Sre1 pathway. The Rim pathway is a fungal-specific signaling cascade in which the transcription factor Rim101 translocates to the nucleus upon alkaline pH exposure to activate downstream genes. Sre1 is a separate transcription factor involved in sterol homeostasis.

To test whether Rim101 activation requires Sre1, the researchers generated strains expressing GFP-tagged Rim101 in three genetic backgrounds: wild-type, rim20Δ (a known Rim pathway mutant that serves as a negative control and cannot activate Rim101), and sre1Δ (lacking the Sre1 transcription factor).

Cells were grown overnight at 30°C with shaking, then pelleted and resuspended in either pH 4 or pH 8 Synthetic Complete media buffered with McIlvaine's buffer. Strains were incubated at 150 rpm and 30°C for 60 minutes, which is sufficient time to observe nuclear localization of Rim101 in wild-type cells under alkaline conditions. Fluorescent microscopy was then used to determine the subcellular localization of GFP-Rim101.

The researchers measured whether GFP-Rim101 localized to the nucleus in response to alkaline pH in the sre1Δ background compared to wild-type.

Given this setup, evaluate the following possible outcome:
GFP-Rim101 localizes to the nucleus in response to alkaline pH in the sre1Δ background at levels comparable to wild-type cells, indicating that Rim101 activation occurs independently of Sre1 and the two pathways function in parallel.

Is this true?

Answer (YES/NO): YES